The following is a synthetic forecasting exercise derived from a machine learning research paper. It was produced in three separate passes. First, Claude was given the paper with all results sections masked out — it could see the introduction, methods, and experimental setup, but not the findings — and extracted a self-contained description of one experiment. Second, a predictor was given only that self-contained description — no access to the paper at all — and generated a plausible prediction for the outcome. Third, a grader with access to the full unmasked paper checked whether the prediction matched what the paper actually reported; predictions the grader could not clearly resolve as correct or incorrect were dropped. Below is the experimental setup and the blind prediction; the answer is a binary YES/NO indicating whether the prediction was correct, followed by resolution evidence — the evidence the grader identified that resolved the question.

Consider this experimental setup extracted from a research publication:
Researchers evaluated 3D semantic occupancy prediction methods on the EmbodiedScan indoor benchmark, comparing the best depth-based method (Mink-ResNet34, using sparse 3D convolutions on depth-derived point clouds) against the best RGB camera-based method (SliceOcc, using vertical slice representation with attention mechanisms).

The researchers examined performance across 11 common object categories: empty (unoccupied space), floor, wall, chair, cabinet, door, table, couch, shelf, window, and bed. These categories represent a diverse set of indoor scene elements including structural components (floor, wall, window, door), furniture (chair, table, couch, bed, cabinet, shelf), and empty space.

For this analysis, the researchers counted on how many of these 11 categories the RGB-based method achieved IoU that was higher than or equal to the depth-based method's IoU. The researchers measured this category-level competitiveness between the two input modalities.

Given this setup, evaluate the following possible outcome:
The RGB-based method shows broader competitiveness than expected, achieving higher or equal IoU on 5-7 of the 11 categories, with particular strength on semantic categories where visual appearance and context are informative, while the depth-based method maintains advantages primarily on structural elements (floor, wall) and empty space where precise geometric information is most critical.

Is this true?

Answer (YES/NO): NO